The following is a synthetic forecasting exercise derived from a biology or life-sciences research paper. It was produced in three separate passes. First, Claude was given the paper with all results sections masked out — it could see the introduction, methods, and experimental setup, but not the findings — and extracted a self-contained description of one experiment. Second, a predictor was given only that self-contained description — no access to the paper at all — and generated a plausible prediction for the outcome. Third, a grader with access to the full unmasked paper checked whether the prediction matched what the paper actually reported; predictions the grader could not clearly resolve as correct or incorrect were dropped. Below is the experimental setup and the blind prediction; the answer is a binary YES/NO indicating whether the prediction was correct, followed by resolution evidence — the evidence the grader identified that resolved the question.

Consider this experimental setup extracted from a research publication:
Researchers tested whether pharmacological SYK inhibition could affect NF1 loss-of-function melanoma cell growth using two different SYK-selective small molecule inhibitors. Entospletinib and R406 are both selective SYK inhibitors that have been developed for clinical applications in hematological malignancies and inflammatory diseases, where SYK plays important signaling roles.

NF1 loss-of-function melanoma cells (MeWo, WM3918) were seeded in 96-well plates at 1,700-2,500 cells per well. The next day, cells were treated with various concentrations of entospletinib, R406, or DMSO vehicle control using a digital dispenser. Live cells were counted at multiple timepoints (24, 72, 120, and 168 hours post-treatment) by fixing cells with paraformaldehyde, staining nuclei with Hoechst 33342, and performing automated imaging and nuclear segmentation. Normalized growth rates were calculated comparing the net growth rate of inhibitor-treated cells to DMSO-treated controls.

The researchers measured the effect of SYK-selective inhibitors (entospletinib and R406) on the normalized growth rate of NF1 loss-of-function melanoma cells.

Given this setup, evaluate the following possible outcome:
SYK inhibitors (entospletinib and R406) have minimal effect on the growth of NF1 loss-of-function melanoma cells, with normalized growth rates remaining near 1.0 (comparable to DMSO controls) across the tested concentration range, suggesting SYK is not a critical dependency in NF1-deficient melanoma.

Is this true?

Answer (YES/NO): NO